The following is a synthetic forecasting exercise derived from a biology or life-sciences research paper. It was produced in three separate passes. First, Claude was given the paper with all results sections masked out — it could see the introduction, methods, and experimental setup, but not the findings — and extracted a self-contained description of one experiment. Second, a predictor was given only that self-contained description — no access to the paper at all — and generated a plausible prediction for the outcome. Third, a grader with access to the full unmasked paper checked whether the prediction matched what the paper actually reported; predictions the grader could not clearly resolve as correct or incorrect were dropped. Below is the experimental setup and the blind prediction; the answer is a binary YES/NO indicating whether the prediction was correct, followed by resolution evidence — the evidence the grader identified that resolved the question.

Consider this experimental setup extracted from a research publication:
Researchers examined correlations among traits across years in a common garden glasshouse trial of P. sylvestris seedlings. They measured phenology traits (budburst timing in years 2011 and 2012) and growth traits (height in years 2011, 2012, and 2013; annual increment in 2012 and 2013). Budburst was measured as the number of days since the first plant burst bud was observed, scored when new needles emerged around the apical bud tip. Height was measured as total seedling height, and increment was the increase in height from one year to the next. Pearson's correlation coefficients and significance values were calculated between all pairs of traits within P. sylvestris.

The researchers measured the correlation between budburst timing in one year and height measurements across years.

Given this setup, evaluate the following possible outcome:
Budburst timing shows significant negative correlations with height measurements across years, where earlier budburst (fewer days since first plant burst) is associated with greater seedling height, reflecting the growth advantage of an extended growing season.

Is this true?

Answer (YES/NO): NO